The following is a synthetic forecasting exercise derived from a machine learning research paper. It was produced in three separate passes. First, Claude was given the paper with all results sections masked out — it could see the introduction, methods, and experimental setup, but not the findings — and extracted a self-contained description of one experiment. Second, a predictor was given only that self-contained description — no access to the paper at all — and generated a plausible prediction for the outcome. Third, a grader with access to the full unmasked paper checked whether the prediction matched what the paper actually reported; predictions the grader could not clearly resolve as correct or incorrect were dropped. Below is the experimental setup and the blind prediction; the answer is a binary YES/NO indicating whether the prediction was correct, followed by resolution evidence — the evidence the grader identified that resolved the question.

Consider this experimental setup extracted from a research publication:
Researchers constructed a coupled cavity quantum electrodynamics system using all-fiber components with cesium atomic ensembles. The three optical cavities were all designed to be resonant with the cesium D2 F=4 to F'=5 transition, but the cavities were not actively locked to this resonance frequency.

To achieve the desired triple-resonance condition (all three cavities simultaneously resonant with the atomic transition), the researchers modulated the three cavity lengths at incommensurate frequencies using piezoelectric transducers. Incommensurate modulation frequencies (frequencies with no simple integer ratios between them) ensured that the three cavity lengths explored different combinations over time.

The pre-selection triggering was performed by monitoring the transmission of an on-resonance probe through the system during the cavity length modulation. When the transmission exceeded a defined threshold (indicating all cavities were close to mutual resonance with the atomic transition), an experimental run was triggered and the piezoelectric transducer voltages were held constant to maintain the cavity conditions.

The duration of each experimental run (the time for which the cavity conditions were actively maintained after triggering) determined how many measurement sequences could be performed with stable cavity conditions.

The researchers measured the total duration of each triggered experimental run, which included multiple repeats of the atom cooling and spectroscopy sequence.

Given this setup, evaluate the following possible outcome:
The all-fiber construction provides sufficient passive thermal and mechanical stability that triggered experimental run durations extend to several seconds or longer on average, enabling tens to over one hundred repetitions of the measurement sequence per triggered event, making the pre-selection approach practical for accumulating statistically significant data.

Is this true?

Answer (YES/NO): NO